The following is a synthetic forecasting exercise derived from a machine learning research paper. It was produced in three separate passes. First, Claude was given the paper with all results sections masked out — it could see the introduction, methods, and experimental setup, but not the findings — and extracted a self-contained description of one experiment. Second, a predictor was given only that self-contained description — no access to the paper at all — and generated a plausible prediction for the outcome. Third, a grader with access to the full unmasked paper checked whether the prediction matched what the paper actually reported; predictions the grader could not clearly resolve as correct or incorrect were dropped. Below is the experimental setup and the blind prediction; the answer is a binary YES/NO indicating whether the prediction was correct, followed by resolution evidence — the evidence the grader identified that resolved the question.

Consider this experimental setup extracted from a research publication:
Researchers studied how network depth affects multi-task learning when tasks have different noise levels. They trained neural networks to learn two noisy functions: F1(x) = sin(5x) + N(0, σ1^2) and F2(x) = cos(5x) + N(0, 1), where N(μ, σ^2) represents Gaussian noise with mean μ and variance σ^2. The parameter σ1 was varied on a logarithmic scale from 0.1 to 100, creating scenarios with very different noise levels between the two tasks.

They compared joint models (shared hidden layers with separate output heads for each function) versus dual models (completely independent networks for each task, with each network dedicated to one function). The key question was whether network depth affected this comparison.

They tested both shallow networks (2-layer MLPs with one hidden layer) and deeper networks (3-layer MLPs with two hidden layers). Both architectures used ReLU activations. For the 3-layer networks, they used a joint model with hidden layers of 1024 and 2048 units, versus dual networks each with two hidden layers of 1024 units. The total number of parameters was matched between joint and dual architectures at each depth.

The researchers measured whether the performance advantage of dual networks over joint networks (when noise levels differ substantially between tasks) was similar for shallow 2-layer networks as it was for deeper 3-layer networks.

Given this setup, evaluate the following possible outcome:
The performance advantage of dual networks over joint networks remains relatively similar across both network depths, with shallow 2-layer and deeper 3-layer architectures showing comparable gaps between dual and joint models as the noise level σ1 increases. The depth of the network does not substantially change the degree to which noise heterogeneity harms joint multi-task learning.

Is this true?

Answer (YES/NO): NO